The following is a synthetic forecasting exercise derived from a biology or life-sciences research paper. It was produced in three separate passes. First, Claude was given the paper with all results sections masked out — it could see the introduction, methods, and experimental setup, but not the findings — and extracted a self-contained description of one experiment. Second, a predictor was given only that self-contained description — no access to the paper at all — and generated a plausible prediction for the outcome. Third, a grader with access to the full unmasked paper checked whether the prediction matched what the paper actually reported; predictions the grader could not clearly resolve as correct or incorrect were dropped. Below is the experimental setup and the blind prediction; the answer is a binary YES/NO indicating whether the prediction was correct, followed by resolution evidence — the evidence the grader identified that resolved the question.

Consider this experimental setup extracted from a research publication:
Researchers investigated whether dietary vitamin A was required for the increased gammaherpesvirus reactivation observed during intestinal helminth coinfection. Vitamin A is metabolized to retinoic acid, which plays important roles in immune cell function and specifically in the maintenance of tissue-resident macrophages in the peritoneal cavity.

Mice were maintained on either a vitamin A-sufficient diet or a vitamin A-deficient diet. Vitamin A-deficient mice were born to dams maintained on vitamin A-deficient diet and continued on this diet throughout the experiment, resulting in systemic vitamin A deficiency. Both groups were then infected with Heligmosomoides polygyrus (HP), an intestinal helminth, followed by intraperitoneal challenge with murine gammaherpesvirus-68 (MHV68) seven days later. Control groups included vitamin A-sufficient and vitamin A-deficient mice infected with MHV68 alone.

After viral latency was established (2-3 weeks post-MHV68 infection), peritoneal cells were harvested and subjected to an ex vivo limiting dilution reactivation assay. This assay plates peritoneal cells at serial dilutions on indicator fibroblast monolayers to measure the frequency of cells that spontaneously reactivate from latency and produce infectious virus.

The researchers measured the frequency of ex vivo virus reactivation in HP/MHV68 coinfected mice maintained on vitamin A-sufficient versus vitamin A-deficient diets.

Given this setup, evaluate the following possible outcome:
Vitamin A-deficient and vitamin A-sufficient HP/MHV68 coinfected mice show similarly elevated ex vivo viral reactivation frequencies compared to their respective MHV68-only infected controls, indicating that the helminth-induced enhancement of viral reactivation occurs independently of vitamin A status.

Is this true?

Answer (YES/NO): NO